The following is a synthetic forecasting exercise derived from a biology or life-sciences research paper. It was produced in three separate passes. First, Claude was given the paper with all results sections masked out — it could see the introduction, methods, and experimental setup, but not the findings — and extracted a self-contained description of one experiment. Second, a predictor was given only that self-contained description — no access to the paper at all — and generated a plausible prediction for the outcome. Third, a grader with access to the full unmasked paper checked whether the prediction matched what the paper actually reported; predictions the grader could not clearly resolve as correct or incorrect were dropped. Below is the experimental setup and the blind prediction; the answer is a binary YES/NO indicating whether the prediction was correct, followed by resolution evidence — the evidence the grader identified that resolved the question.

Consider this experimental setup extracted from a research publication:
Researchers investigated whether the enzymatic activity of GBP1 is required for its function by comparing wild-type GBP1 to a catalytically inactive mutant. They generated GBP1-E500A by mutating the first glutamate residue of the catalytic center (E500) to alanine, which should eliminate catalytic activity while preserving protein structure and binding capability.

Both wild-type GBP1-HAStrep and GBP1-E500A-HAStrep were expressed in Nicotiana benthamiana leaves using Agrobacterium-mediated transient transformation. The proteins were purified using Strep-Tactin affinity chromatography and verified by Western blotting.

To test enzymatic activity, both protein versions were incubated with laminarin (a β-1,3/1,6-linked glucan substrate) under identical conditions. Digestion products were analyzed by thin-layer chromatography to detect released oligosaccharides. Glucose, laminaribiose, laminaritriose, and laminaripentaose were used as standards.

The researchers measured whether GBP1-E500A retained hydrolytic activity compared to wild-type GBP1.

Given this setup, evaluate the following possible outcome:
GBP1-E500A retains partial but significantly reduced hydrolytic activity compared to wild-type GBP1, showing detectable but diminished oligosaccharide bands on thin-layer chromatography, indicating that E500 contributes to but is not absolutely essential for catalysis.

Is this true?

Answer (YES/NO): NO